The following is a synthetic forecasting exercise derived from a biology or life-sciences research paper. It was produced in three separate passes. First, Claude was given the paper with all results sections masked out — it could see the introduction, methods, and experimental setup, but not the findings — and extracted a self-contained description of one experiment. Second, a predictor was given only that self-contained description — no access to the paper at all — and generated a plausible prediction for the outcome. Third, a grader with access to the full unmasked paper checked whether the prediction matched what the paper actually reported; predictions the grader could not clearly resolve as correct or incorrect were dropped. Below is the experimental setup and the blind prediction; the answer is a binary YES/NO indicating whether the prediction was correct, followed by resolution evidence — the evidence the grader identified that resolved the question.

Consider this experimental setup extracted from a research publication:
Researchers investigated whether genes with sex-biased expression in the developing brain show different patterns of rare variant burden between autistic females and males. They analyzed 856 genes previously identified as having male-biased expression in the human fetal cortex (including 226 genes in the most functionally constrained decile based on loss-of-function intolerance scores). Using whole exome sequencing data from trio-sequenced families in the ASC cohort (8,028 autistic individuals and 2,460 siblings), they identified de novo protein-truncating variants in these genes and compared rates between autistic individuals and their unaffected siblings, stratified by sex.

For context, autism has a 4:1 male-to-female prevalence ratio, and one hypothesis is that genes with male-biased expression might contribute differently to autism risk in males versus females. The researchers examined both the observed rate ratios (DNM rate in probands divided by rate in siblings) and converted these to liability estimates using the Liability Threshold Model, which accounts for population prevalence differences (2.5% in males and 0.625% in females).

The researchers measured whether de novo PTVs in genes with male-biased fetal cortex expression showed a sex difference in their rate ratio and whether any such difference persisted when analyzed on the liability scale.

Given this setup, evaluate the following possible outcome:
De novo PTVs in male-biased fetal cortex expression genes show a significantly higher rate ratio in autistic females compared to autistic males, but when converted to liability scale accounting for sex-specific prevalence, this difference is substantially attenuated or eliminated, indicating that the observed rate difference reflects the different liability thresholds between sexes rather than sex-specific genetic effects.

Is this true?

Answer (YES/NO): YES